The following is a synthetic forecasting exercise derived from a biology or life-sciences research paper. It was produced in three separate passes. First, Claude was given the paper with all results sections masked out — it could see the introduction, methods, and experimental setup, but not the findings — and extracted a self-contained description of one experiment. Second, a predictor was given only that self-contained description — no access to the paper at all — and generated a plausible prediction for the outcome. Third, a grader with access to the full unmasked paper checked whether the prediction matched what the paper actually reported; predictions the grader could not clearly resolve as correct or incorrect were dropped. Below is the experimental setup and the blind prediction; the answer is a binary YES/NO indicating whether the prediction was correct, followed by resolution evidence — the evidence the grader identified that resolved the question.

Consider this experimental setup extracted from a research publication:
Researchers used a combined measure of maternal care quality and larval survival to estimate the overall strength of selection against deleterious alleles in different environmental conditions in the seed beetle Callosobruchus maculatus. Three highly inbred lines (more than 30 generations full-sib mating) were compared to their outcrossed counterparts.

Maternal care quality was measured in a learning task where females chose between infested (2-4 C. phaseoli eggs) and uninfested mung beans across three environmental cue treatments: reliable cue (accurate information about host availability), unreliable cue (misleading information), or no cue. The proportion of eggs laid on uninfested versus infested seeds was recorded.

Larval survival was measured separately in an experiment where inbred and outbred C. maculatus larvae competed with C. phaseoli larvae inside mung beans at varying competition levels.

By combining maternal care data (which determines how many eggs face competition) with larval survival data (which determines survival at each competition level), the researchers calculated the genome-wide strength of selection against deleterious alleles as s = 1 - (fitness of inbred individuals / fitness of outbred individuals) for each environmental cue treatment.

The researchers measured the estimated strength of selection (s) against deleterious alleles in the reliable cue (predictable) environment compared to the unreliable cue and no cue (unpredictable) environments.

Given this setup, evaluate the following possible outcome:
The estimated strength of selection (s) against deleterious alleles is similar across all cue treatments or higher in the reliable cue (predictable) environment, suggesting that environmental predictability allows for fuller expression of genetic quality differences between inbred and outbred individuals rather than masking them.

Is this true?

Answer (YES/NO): NO